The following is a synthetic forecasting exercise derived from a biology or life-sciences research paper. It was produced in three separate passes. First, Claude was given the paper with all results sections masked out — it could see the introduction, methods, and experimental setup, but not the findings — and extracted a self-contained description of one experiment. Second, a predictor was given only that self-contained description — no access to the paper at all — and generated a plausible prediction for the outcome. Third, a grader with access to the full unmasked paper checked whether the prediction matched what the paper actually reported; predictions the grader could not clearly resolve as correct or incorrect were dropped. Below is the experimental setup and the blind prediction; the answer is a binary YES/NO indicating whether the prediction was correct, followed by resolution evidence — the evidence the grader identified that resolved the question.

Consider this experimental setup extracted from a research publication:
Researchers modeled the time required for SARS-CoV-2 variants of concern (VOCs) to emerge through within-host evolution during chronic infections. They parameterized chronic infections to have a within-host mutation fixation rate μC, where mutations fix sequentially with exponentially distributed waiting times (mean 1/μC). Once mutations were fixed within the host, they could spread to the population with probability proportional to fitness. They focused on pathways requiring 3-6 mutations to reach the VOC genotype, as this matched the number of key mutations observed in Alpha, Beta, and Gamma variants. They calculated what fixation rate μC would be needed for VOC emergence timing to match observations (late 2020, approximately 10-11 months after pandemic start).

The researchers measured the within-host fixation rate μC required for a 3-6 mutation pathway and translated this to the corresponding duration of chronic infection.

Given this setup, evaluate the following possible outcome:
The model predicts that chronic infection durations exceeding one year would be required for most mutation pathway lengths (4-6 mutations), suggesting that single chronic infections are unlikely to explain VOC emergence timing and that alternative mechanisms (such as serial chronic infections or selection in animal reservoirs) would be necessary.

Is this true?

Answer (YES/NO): NO